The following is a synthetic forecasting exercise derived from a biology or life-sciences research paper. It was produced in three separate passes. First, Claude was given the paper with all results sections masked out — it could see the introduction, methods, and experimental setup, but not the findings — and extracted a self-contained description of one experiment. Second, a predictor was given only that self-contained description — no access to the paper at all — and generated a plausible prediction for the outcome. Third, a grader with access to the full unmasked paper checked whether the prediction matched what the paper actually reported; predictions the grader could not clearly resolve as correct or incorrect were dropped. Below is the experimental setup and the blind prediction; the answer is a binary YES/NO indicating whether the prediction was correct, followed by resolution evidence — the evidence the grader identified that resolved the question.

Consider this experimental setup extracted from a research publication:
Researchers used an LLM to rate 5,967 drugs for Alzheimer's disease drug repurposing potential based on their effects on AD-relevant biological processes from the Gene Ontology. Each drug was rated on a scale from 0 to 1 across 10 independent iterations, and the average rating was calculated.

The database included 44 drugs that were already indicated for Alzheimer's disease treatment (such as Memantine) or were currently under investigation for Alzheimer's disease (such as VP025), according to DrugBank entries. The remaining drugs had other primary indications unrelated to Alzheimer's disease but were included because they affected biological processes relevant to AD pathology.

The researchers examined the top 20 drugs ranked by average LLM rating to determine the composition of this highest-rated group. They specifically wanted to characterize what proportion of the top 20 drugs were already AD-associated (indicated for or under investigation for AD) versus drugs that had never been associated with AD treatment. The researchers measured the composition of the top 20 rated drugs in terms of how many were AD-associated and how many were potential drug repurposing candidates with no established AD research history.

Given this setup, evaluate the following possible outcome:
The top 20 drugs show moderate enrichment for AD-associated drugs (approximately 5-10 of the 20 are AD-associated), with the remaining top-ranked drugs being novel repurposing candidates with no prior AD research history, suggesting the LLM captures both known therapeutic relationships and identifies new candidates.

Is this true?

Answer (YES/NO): YES